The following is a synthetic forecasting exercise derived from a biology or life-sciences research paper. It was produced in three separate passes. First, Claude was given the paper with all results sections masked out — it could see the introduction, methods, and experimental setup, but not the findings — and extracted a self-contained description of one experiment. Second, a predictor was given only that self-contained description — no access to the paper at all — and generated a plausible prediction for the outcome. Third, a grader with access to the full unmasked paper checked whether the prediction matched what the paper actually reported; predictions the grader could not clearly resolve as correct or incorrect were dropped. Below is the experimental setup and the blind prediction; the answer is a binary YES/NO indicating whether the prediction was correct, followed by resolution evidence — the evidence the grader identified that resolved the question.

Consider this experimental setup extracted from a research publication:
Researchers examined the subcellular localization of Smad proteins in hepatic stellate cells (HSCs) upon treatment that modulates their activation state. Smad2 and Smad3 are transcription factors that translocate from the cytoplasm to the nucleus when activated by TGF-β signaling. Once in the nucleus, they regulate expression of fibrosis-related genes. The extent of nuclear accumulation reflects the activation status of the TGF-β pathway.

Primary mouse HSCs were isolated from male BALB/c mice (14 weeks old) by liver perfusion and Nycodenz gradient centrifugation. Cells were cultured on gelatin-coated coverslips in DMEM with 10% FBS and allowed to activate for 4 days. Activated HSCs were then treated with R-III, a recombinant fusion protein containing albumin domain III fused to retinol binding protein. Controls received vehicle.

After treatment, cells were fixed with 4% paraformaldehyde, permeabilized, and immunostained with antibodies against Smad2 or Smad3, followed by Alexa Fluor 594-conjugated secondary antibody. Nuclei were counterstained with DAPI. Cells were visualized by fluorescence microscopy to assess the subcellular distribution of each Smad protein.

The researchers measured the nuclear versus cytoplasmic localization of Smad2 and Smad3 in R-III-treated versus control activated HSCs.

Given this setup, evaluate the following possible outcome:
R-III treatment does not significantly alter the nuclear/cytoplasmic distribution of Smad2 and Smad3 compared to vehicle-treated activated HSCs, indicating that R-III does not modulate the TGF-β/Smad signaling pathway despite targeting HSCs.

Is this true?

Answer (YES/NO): NO